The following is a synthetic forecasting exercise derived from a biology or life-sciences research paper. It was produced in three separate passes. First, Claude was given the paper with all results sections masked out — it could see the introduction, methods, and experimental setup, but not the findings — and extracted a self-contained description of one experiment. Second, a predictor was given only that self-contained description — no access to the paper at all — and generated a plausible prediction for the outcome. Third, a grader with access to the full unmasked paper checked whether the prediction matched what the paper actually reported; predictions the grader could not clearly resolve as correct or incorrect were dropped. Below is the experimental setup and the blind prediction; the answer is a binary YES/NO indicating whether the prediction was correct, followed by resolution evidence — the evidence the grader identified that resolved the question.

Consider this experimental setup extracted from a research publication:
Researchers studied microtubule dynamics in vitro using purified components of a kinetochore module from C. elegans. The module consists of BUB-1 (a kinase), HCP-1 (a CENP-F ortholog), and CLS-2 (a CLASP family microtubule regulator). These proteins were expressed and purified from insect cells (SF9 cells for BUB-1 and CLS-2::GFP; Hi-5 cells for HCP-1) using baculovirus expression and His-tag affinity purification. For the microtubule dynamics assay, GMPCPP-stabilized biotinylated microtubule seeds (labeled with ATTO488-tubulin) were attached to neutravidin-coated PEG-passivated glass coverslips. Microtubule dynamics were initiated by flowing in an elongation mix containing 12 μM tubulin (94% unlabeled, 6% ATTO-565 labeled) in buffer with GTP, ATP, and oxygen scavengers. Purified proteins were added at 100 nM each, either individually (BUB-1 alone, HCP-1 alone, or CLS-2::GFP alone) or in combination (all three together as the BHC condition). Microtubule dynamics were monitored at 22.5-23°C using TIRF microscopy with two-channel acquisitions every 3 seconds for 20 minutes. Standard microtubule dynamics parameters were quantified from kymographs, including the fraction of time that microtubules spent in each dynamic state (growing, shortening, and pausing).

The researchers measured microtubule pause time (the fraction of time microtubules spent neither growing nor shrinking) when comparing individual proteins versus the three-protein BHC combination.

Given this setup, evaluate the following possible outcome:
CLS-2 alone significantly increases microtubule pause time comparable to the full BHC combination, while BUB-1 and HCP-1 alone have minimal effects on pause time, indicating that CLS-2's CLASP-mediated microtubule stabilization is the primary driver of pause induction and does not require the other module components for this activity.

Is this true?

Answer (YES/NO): NO